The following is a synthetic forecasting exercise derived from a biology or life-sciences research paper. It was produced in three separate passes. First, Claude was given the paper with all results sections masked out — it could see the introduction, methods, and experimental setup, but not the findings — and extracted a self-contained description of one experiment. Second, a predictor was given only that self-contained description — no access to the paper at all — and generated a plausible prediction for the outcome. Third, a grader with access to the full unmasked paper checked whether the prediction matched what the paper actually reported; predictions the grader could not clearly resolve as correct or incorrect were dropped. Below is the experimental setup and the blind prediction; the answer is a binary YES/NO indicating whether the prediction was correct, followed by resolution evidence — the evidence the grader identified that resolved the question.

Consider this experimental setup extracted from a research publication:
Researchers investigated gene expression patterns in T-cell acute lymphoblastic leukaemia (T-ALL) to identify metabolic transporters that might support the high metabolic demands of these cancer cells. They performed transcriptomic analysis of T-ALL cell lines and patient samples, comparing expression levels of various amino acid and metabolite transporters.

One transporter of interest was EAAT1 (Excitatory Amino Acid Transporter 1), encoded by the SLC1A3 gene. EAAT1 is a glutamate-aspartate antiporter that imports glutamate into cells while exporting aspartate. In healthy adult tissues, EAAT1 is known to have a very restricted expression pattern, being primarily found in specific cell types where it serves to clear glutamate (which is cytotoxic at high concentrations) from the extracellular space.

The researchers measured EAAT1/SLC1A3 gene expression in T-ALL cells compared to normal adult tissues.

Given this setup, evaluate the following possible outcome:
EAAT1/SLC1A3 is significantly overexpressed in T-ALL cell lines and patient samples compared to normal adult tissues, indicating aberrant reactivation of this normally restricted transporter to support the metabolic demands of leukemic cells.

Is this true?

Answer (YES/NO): YES